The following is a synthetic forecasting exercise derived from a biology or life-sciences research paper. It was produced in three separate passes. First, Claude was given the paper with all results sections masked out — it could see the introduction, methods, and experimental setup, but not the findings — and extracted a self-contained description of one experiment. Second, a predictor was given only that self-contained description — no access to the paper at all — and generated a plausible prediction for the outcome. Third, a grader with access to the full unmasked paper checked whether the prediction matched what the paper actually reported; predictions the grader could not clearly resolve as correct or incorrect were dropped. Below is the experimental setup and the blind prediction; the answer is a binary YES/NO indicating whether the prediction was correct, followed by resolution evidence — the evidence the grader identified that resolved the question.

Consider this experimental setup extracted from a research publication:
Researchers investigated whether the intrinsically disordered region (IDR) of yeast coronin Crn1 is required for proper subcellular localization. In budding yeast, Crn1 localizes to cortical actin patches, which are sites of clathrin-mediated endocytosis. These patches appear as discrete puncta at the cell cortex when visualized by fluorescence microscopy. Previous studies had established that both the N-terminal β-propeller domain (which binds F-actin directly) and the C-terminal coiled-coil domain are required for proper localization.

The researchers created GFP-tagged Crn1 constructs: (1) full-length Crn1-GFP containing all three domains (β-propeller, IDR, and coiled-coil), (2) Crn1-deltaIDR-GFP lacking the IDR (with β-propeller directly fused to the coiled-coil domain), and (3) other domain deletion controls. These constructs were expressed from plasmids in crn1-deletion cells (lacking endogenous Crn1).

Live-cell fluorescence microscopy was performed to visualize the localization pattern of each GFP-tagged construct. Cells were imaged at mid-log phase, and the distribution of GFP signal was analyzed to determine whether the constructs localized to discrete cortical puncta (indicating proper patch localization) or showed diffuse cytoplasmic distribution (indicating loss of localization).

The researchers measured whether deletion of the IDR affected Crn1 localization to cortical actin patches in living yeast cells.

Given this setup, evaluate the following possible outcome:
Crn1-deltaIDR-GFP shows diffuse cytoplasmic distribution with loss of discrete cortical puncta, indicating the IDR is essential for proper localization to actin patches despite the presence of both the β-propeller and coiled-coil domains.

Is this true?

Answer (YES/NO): YES